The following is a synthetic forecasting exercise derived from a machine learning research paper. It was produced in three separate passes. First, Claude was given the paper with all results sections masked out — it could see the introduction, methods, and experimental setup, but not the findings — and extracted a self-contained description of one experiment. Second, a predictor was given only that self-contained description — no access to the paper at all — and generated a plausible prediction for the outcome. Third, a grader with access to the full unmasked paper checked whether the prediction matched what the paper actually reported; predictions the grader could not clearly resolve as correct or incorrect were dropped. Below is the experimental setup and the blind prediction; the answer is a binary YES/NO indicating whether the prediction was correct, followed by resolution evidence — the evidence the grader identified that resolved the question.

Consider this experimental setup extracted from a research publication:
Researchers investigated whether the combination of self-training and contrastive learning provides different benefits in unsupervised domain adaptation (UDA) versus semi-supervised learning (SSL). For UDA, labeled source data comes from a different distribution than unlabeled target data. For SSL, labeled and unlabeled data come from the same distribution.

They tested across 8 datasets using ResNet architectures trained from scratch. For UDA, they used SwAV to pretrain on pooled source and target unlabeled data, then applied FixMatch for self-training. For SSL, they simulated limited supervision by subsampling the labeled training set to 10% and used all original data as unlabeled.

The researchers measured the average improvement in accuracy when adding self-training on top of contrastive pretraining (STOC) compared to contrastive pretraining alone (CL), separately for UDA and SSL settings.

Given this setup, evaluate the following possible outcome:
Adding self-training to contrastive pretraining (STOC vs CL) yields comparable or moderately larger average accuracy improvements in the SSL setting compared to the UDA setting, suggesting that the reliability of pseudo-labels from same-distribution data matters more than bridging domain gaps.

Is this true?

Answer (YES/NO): NO